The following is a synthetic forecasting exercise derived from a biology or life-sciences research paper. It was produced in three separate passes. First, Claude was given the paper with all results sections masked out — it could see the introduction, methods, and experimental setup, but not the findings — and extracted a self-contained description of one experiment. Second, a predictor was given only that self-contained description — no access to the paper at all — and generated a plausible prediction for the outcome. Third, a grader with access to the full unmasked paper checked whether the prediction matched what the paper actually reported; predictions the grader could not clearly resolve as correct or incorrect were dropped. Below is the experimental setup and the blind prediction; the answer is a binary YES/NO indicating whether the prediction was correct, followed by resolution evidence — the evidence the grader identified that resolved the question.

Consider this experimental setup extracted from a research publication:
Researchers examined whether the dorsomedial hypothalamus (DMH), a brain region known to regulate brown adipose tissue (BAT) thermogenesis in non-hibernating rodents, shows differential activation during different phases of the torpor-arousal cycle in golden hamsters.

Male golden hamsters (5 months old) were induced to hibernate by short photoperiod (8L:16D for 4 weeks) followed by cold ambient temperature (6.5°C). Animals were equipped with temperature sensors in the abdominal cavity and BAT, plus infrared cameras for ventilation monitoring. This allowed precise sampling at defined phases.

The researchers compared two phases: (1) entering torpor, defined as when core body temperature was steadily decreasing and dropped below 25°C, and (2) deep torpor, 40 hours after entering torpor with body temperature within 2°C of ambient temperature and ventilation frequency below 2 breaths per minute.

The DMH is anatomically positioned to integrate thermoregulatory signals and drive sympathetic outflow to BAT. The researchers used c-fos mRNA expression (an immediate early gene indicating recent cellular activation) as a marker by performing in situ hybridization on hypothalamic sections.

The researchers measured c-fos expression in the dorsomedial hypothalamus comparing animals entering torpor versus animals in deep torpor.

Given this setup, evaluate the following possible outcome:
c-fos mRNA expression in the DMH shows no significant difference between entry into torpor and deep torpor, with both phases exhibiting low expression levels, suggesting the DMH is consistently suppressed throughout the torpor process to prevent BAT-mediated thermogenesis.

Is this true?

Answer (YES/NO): NO